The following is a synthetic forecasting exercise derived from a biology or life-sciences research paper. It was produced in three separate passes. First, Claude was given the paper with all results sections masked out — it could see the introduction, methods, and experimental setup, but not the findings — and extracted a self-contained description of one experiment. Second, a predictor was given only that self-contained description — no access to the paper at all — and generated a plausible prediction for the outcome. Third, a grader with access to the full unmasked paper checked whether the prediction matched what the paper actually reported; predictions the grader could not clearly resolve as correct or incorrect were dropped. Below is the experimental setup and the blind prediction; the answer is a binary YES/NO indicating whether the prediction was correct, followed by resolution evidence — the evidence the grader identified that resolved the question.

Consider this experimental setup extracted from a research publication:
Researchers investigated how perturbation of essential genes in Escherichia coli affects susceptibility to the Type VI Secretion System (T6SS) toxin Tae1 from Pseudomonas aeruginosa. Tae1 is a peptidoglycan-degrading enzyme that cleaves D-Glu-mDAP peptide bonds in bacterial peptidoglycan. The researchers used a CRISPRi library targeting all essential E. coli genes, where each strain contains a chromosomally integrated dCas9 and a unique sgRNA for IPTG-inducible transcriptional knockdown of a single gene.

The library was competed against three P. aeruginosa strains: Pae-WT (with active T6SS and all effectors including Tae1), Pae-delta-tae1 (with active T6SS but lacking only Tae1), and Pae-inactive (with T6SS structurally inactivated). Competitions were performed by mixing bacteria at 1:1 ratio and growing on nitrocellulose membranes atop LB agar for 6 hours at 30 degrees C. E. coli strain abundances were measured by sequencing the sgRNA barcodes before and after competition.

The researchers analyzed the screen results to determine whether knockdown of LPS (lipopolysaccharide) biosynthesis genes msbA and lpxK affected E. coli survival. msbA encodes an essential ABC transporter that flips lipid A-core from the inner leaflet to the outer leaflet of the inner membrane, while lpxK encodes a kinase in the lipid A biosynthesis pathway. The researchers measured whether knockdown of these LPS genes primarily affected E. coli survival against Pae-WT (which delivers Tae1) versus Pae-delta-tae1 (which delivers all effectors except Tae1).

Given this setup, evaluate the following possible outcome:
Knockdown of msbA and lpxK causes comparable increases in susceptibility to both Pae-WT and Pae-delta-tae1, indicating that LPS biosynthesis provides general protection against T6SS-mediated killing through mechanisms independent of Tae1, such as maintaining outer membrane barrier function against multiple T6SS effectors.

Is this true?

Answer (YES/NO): NO